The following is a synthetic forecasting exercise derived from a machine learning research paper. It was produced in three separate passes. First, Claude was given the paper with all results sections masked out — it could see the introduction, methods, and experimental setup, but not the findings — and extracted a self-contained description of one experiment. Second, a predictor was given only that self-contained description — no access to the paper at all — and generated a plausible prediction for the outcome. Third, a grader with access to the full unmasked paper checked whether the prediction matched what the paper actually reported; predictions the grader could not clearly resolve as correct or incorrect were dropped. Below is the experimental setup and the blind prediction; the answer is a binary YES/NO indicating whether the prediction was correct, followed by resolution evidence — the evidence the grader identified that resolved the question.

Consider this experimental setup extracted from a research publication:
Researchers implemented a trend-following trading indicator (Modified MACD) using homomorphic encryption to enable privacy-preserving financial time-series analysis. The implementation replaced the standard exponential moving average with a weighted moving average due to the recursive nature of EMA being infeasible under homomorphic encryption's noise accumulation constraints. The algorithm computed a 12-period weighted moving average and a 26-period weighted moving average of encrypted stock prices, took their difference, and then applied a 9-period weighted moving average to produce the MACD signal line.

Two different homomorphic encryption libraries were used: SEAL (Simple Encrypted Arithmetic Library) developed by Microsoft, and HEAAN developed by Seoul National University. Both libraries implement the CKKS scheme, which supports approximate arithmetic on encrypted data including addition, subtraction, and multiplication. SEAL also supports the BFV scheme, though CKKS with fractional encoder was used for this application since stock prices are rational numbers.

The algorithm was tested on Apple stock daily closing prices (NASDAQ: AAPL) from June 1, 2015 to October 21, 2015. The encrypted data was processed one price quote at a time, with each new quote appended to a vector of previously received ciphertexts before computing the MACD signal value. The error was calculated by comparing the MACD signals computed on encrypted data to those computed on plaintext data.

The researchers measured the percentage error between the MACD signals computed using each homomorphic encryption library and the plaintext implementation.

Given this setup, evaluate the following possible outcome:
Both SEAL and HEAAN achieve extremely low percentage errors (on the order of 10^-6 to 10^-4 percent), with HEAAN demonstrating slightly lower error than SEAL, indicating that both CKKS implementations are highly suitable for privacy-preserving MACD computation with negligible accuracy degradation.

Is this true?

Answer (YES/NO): NO